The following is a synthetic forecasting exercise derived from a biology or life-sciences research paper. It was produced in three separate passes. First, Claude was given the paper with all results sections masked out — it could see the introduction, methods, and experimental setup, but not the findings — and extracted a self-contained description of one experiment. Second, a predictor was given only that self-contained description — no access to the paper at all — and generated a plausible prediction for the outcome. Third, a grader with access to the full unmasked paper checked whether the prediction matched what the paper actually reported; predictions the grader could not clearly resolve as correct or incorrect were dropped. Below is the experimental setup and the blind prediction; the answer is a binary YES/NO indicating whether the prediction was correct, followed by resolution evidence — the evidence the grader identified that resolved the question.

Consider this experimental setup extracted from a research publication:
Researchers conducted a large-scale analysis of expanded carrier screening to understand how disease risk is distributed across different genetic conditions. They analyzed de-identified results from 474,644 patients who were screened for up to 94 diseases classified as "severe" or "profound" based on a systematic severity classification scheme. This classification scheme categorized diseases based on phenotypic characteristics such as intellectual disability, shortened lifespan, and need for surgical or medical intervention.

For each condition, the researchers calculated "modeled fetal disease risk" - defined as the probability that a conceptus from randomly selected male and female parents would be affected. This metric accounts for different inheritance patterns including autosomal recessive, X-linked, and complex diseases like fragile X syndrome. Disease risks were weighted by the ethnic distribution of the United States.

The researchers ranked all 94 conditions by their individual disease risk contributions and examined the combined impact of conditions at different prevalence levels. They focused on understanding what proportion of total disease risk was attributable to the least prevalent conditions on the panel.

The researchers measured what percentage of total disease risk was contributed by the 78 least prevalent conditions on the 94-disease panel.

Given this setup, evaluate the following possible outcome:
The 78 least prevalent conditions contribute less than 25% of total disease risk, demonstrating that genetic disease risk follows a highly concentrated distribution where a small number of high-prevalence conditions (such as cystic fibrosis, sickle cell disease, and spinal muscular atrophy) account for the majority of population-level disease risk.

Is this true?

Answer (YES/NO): YES